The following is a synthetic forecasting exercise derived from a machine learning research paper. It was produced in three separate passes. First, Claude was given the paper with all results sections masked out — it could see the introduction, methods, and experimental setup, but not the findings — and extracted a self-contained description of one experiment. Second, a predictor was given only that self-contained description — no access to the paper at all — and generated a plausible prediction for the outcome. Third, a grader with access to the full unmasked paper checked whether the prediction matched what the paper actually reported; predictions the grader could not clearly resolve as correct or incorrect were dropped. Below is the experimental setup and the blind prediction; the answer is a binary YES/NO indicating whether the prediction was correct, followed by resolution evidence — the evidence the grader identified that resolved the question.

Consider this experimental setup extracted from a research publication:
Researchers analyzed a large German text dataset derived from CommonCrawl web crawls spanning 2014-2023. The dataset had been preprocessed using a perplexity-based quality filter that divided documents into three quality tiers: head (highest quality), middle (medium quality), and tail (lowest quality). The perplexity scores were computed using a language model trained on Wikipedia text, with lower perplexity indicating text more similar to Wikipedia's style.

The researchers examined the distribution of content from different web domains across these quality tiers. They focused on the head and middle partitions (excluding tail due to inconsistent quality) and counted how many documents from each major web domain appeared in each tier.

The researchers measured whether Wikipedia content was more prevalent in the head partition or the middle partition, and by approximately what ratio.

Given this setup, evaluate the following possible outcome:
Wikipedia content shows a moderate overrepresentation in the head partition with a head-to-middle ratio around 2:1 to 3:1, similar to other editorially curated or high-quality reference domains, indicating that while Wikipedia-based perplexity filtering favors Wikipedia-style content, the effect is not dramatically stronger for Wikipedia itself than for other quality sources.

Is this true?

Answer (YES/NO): NO